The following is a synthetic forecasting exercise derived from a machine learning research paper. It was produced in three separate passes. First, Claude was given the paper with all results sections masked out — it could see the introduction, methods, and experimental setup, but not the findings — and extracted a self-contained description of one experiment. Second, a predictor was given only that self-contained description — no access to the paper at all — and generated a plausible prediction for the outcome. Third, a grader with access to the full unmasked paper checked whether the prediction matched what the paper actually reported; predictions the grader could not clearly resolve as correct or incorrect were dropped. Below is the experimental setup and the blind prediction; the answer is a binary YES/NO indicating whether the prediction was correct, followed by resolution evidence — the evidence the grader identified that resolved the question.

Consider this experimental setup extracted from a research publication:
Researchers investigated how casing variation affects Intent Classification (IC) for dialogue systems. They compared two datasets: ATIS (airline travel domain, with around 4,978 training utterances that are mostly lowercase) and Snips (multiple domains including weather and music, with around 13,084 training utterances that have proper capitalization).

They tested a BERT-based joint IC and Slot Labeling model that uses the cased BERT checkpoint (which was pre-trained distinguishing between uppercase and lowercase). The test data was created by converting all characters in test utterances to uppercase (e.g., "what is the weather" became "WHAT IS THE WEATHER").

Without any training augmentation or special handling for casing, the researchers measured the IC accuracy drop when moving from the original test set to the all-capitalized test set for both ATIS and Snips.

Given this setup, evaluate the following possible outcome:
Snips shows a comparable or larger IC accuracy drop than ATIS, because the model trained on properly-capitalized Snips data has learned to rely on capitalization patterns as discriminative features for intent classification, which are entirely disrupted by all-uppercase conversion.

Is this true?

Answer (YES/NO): YES